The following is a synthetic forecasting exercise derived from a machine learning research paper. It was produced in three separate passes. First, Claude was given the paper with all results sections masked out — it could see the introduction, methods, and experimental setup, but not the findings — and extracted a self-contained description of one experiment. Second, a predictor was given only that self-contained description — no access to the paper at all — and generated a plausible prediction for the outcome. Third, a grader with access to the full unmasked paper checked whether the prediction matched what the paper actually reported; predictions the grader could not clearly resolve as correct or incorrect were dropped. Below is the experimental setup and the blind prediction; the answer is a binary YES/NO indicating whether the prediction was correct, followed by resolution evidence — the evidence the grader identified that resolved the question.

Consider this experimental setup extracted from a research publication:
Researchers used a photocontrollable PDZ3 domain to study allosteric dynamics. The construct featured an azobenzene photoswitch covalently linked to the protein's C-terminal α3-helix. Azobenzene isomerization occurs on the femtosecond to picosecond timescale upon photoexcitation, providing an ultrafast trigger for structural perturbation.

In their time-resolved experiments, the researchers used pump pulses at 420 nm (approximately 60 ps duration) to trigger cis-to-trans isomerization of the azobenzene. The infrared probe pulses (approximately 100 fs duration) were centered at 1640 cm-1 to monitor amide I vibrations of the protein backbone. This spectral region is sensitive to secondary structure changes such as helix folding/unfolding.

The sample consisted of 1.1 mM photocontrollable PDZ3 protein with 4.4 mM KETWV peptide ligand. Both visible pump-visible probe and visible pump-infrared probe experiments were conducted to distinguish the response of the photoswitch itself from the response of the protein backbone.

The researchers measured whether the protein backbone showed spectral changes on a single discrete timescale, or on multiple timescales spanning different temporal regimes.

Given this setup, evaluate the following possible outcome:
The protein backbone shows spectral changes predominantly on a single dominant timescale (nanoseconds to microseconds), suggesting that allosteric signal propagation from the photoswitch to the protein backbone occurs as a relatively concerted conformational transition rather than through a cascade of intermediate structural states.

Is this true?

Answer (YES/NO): NO